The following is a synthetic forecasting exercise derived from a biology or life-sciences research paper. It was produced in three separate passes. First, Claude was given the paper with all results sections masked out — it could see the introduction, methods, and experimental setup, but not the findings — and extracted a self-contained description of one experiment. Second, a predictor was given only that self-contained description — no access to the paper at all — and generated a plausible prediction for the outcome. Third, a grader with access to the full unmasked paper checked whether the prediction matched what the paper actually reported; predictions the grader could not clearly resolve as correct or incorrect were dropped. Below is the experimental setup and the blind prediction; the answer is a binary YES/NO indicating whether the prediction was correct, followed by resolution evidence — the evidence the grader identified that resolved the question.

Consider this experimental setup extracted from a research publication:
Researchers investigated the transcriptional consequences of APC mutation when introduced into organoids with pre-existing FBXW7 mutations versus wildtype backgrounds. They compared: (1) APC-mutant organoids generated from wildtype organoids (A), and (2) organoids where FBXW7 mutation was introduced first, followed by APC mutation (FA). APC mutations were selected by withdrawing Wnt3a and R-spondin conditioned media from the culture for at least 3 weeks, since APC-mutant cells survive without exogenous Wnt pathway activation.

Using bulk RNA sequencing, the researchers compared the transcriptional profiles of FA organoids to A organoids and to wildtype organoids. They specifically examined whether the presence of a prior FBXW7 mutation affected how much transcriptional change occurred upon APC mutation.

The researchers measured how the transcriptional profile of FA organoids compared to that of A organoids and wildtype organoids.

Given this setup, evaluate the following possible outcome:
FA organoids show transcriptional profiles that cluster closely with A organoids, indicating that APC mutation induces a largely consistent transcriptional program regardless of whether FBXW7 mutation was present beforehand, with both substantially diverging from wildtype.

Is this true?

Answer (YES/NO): NO